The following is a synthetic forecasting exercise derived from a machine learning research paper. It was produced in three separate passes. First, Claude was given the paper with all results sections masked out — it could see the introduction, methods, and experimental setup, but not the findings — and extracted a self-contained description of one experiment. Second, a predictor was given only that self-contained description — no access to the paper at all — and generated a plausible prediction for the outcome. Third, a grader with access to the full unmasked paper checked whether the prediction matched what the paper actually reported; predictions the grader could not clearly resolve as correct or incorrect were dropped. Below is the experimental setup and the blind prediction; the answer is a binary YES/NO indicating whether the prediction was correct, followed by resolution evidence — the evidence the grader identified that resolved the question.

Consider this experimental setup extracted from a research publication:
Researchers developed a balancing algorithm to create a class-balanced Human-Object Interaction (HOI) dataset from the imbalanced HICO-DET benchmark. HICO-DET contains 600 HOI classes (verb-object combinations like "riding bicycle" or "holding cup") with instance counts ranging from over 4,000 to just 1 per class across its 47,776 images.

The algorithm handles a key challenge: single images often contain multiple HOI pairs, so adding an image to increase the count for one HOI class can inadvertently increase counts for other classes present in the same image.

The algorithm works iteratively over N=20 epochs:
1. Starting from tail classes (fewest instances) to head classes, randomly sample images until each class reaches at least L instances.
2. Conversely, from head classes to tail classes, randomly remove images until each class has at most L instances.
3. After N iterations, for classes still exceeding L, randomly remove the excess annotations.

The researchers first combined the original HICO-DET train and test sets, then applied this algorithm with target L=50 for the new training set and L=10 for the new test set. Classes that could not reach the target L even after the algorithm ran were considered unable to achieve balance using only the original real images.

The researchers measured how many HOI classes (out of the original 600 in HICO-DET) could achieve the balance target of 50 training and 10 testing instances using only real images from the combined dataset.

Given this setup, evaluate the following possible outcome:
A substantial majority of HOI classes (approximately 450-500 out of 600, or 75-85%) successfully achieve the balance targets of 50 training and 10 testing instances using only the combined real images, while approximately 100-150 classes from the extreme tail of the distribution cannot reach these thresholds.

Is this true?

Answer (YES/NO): NO